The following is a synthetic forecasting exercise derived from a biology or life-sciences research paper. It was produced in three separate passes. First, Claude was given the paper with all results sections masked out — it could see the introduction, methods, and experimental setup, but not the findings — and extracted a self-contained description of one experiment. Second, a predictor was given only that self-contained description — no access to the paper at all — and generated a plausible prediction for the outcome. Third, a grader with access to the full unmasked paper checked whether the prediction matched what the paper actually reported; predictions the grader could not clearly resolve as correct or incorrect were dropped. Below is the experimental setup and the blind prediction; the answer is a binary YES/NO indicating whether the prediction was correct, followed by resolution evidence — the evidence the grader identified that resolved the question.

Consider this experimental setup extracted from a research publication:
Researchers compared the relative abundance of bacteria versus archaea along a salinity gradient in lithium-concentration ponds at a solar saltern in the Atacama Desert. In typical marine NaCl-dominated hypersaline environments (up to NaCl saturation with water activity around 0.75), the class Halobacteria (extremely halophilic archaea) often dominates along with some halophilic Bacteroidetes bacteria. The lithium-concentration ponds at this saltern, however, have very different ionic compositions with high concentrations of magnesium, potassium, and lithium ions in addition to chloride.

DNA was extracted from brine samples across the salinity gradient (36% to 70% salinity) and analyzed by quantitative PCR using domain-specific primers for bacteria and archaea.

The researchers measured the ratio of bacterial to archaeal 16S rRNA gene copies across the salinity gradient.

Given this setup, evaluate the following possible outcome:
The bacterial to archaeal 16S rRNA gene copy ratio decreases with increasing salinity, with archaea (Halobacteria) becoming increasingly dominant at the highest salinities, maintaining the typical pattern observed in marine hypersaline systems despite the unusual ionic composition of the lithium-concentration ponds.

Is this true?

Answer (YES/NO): NO